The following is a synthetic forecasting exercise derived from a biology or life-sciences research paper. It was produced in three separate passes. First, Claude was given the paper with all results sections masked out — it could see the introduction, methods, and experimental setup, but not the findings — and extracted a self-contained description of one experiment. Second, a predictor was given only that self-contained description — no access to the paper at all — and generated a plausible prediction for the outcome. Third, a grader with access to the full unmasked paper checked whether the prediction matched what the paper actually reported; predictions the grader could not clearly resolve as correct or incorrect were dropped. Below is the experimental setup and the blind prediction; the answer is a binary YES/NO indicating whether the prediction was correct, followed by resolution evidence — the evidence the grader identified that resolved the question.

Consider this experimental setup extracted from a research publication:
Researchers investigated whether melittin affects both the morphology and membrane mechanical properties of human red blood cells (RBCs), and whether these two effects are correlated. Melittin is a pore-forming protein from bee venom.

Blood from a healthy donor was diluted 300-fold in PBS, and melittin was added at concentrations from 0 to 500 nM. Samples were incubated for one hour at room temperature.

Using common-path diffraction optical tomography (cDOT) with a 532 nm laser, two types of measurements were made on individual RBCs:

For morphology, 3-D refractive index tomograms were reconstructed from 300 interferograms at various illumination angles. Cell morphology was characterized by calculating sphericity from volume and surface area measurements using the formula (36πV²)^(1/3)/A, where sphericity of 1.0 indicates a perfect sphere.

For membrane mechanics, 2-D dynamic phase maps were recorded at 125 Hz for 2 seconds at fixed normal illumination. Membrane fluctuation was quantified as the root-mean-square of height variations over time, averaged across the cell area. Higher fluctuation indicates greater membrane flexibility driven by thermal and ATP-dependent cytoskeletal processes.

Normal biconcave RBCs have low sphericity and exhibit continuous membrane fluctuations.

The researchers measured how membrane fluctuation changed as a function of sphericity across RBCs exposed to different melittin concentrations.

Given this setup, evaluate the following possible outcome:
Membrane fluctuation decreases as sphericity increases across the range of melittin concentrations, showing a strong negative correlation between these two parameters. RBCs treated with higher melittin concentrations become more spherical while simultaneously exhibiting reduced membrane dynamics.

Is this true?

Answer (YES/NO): NO